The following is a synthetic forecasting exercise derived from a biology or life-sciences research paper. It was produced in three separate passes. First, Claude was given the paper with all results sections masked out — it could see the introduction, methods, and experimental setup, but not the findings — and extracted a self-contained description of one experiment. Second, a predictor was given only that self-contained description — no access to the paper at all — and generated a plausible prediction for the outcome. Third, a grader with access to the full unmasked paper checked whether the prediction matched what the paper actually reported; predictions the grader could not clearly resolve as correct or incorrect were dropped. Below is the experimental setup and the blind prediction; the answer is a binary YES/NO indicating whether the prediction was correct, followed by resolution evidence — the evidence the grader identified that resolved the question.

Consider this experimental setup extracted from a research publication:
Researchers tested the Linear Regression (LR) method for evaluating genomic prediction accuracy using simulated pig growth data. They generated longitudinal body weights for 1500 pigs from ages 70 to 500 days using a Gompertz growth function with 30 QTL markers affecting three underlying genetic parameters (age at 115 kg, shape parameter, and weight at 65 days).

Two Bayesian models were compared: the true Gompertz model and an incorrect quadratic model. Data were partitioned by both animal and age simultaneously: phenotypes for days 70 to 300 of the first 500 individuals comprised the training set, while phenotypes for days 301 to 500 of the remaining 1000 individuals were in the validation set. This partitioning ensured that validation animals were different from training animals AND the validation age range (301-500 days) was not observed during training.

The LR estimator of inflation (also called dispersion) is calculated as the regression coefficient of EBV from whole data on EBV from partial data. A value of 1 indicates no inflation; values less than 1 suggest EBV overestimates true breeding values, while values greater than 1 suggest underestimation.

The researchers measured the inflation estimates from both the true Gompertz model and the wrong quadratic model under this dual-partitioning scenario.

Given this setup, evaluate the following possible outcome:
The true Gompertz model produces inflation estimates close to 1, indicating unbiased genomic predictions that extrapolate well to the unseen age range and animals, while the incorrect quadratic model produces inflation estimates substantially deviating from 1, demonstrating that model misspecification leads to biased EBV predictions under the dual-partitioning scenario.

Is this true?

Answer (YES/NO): YES